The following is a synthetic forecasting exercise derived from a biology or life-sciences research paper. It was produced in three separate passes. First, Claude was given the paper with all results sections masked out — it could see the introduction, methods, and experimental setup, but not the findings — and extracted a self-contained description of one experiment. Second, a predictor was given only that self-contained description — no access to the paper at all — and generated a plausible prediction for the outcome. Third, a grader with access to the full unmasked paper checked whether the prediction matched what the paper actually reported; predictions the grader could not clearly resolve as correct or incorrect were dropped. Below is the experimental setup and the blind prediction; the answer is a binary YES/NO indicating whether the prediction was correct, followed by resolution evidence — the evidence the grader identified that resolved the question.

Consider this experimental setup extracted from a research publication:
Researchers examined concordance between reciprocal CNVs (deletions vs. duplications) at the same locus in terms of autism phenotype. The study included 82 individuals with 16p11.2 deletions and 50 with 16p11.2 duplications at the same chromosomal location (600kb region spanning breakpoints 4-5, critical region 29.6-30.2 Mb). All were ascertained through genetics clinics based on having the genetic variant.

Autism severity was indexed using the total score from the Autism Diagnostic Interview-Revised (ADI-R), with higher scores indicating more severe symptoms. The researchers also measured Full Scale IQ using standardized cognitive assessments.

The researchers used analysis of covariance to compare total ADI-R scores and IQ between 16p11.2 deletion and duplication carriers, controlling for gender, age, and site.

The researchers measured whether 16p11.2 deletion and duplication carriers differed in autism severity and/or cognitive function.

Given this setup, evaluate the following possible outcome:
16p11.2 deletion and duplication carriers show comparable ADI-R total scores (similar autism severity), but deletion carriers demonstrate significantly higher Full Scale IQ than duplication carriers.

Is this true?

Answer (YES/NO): NO